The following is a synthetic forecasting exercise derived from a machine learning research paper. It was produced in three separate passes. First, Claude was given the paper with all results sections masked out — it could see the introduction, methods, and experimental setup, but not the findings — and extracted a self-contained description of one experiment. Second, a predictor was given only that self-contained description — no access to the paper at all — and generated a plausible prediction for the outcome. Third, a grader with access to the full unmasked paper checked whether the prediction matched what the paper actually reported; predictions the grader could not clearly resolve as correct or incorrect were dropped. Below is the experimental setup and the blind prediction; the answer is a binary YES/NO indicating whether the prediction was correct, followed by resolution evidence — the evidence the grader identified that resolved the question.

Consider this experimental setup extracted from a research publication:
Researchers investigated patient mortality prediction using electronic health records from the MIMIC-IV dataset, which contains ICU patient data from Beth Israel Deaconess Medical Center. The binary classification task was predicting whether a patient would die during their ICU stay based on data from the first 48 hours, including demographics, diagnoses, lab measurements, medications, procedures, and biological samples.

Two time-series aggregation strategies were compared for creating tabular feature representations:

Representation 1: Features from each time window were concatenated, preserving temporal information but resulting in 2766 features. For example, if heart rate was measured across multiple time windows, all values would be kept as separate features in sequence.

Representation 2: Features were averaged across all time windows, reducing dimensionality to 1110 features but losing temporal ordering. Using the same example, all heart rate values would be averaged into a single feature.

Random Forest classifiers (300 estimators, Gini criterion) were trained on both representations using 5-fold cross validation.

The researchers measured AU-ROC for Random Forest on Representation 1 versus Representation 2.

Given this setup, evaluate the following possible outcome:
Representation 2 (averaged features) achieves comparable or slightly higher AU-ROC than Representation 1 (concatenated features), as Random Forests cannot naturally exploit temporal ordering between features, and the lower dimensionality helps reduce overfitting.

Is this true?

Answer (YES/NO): YES